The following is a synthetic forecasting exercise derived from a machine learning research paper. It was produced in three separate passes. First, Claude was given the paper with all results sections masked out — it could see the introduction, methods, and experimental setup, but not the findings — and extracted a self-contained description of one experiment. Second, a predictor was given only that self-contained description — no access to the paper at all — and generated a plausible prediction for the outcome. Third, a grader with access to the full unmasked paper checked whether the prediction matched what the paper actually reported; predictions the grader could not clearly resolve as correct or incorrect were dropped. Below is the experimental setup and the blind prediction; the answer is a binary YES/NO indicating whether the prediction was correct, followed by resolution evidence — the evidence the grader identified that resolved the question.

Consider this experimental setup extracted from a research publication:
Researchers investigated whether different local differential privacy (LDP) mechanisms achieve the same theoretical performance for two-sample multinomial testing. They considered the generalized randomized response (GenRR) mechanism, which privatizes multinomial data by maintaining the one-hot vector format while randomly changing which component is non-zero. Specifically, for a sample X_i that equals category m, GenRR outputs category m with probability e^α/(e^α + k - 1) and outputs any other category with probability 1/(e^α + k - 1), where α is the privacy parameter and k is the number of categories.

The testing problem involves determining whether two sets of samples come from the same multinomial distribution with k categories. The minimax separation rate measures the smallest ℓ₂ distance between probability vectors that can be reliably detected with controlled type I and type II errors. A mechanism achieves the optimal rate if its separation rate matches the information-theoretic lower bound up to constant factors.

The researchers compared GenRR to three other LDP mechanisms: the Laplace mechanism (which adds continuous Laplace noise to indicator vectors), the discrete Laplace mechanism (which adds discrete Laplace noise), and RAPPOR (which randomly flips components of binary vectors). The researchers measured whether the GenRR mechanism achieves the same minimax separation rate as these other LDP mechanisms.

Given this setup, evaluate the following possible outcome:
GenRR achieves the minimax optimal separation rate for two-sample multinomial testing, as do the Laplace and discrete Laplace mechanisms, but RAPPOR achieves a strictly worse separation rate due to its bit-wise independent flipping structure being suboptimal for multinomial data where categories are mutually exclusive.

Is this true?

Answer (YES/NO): NO